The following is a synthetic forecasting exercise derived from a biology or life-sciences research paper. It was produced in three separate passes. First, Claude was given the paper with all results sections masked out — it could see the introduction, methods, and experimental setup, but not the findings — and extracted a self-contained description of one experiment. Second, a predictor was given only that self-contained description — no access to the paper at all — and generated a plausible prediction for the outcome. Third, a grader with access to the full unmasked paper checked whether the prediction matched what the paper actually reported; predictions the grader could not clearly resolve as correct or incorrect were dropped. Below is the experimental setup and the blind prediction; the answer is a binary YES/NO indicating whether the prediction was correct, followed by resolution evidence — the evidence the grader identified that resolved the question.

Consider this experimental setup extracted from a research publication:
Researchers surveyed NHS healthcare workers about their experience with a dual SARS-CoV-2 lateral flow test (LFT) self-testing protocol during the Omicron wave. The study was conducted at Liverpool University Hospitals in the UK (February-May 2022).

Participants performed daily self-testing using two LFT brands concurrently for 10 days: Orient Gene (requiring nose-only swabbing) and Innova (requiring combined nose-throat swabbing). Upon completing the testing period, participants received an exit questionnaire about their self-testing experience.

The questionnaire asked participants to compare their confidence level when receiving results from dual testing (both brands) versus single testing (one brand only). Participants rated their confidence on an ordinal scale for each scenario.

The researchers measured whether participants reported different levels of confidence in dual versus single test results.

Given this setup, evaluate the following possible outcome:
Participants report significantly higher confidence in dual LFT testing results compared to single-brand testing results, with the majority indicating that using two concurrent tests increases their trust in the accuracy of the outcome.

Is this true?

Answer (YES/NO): YES